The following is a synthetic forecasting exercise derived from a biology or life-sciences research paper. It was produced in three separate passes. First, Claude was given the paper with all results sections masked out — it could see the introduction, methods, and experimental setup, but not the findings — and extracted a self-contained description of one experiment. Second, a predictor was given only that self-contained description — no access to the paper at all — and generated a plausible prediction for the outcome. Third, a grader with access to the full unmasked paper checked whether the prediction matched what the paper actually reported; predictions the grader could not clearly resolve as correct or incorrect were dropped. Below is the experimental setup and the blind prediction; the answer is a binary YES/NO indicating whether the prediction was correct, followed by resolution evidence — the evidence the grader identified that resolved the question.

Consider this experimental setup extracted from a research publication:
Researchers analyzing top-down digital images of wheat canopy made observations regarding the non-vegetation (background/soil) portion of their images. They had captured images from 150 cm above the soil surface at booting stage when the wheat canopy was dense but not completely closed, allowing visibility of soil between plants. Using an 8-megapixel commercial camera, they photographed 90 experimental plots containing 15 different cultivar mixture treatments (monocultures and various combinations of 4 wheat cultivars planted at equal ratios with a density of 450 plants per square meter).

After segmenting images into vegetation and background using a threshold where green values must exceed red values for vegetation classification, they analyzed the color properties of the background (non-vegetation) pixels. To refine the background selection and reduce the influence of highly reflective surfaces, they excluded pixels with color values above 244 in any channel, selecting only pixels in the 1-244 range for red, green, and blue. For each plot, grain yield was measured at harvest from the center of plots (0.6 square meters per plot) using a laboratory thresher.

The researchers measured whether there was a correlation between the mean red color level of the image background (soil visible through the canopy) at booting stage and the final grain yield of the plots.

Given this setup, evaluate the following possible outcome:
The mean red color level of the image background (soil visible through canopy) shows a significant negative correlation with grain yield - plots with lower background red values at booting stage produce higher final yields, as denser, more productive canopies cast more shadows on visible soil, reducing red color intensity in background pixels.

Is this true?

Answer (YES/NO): NO